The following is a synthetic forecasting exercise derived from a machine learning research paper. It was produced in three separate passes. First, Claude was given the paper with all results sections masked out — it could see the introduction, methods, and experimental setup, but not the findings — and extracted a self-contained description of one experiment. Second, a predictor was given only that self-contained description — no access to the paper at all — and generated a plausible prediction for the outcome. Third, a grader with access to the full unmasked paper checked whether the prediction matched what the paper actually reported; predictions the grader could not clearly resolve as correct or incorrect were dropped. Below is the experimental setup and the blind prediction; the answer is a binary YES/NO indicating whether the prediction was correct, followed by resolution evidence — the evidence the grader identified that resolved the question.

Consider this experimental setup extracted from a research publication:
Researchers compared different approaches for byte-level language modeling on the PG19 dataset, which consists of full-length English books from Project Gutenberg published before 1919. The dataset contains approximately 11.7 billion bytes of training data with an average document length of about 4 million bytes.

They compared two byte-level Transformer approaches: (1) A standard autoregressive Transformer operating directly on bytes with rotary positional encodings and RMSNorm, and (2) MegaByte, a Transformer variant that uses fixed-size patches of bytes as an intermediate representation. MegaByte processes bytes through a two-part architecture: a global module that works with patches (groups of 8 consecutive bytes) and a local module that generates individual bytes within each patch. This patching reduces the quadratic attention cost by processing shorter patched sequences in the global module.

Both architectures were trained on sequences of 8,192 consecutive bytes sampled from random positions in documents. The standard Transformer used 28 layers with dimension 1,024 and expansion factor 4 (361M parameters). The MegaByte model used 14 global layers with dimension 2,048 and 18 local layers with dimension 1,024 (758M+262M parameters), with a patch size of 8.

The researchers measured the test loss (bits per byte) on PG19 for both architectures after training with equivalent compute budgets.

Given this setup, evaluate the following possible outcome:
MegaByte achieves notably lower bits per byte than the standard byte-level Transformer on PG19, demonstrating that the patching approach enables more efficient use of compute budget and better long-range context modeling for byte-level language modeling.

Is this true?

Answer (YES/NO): NO